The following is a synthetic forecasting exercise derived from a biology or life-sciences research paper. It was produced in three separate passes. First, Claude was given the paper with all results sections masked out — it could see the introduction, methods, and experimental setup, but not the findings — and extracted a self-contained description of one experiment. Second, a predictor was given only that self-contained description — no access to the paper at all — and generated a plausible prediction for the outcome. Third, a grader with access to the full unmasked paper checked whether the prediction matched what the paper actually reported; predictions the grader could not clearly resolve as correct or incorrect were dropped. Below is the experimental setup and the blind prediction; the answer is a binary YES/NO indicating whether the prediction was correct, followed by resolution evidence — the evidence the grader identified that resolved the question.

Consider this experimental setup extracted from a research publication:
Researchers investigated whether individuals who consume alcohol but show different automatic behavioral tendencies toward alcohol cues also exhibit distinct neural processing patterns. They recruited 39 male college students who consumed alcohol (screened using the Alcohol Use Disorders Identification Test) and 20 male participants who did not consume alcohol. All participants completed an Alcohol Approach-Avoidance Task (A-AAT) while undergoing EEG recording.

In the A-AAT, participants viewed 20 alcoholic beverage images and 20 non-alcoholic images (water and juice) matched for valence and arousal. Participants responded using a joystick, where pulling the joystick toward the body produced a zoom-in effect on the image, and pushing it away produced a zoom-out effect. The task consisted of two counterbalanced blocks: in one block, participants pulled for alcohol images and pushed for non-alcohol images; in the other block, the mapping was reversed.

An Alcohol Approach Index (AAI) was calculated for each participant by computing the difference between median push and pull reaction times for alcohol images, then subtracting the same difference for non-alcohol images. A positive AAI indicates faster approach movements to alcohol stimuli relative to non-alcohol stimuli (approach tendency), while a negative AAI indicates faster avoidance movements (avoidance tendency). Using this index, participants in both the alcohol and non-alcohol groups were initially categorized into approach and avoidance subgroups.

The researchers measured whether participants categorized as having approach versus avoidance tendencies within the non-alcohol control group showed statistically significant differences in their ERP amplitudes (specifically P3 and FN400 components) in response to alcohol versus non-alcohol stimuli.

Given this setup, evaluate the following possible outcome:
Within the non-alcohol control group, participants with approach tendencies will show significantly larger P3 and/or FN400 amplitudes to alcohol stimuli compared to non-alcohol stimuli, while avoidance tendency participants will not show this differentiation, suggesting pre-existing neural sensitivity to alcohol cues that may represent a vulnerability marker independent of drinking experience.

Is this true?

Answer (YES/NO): NO